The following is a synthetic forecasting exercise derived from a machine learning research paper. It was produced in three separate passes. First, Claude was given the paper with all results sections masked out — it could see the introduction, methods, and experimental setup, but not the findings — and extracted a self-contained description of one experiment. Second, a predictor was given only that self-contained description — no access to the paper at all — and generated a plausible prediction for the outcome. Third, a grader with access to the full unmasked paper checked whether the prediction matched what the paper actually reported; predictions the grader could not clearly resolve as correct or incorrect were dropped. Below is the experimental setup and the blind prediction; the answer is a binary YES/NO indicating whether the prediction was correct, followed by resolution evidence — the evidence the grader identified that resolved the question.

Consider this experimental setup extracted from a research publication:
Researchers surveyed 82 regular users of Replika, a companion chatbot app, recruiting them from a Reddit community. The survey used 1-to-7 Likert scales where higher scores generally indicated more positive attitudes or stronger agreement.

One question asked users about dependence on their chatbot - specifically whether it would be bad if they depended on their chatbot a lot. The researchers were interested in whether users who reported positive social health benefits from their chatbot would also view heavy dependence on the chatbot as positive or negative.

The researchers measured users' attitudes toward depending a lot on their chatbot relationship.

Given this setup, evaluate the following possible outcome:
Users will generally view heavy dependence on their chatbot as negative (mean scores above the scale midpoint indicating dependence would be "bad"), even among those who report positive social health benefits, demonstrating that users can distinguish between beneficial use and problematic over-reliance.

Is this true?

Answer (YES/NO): NO